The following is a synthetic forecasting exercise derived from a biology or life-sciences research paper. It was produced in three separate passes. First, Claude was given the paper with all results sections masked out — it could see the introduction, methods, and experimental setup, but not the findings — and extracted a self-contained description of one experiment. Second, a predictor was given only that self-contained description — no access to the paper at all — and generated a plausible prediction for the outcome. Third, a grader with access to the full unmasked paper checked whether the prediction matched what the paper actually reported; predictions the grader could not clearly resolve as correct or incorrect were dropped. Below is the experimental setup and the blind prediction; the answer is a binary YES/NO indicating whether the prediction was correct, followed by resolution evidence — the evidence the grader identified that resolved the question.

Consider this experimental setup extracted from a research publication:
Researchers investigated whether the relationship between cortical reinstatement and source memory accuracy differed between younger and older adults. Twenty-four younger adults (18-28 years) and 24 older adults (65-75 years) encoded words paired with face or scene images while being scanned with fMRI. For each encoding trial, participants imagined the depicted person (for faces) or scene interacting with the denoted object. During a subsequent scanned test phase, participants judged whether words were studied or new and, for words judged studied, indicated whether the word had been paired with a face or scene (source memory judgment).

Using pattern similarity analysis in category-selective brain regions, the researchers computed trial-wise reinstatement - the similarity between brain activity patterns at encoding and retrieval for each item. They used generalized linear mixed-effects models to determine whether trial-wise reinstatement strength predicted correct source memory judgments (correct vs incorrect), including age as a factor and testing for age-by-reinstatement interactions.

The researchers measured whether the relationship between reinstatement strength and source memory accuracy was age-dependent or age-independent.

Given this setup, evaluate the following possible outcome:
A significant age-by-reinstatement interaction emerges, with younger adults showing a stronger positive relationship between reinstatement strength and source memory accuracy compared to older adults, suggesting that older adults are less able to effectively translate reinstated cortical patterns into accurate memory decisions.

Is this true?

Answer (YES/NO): YES